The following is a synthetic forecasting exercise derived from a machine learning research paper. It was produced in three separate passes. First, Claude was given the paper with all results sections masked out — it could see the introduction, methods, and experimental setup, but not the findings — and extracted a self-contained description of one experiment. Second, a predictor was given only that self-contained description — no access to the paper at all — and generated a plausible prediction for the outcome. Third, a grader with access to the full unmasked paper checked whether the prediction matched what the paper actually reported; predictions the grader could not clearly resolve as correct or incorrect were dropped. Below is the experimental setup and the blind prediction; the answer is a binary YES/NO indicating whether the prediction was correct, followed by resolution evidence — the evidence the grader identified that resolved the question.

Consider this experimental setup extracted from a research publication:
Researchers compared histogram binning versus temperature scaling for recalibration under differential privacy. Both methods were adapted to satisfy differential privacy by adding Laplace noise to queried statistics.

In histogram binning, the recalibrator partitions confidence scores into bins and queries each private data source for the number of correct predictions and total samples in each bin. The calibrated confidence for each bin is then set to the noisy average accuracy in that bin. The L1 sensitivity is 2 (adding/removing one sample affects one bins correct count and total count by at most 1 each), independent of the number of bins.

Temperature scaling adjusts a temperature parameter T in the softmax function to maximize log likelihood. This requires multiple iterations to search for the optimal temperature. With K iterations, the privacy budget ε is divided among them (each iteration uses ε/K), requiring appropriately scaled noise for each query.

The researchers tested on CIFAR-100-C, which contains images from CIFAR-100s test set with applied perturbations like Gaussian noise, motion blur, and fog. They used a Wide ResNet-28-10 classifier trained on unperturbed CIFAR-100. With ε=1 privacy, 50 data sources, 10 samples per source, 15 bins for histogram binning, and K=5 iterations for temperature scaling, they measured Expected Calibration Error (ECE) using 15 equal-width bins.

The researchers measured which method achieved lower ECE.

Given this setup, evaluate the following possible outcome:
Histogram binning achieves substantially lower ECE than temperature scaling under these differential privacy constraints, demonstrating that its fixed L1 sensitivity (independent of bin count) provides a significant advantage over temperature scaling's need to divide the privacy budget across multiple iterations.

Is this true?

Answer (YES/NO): NO